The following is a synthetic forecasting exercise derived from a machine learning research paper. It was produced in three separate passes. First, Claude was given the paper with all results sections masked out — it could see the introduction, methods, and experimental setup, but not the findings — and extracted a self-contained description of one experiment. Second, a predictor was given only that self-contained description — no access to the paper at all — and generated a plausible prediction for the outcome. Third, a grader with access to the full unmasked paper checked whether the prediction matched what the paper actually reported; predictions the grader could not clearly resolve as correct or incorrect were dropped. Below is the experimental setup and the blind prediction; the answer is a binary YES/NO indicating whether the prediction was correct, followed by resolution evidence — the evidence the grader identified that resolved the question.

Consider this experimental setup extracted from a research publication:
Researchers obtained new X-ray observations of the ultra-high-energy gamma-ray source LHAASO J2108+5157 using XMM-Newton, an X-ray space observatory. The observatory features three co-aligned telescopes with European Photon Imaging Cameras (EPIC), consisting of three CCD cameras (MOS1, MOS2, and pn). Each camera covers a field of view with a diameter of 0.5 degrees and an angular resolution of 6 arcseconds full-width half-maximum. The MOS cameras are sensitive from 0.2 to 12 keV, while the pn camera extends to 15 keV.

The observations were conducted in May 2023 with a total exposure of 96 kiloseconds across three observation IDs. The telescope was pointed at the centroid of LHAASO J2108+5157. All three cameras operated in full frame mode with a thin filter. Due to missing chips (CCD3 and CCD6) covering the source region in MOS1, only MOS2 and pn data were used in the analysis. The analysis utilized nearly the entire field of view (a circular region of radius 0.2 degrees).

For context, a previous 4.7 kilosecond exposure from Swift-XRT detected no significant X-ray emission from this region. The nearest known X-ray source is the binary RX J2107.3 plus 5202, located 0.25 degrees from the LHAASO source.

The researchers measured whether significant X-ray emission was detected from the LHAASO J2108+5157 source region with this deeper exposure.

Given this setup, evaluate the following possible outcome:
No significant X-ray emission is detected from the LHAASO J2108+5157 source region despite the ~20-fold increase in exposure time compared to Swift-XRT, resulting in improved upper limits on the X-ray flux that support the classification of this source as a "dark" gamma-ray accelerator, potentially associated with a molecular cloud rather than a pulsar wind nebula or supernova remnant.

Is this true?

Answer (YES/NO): NO